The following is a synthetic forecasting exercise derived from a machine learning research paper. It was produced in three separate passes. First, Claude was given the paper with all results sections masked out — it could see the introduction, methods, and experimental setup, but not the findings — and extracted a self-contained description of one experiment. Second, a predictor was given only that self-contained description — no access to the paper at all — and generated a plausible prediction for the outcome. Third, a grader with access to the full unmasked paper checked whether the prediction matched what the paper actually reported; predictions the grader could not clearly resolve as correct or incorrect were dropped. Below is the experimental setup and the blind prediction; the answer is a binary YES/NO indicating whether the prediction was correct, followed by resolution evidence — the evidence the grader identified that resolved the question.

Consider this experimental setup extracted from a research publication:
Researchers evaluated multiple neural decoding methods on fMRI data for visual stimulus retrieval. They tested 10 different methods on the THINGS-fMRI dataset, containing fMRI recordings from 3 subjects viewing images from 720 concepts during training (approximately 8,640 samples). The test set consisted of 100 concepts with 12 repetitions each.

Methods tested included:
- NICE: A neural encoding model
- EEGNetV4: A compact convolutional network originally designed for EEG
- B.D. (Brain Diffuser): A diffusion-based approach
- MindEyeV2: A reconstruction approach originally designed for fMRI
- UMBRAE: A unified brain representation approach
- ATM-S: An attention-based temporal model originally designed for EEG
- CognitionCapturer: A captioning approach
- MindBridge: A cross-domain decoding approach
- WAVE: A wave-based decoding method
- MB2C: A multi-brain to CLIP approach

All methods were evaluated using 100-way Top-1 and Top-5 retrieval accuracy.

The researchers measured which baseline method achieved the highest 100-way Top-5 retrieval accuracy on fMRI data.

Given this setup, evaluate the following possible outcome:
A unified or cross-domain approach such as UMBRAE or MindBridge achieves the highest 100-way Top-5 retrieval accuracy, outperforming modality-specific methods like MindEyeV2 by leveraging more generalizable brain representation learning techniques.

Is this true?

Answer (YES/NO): NO